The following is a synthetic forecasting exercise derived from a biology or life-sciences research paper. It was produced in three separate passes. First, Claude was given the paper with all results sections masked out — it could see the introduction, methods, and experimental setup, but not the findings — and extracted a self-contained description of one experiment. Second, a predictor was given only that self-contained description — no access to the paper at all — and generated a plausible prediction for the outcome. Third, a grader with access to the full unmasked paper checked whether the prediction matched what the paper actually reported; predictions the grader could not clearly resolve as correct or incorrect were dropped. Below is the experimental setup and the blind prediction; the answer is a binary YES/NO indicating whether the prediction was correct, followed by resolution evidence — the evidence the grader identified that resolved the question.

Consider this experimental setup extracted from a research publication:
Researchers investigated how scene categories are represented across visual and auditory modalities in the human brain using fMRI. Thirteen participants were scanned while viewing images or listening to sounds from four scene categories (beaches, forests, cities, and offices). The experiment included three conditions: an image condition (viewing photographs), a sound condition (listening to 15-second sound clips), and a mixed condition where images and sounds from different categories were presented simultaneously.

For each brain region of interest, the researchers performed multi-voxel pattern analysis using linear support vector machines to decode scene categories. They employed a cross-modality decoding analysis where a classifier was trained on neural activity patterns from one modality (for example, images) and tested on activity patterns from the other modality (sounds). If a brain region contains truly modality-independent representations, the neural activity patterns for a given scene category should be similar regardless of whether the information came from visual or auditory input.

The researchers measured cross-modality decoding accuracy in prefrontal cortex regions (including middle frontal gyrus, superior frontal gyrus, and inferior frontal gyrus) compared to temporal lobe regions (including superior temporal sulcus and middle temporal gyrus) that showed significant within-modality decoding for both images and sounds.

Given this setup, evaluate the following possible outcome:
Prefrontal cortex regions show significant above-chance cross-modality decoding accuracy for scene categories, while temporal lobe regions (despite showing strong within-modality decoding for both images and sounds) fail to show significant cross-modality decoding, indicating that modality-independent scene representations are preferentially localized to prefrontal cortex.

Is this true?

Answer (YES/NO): YES